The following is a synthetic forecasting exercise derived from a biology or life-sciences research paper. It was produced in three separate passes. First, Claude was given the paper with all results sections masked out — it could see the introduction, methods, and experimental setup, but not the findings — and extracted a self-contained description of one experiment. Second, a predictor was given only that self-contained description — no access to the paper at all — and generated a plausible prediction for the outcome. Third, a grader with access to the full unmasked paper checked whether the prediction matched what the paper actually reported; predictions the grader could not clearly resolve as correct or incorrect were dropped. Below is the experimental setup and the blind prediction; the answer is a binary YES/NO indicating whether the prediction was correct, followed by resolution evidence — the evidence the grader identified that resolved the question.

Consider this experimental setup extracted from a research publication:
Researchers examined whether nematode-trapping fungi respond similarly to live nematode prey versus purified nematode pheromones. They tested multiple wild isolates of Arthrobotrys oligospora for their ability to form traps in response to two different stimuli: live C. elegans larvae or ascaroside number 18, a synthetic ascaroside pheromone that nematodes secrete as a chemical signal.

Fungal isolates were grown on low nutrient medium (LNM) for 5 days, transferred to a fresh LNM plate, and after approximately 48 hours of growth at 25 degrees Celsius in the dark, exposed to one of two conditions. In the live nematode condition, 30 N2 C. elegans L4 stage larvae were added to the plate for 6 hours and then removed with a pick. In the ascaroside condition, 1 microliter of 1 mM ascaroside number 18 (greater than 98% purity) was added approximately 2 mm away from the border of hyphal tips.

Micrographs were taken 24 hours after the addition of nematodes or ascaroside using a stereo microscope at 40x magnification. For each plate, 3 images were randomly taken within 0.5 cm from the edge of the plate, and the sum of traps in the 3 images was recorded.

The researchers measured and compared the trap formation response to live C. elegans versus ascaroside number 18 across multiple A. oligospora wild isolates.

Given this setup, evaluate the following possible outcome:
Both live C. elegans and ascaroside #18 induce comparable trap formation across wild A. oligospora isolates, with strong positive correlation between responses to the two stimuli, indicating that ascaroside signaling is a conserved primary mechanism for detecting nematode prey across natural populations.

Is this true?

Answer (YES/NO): NO